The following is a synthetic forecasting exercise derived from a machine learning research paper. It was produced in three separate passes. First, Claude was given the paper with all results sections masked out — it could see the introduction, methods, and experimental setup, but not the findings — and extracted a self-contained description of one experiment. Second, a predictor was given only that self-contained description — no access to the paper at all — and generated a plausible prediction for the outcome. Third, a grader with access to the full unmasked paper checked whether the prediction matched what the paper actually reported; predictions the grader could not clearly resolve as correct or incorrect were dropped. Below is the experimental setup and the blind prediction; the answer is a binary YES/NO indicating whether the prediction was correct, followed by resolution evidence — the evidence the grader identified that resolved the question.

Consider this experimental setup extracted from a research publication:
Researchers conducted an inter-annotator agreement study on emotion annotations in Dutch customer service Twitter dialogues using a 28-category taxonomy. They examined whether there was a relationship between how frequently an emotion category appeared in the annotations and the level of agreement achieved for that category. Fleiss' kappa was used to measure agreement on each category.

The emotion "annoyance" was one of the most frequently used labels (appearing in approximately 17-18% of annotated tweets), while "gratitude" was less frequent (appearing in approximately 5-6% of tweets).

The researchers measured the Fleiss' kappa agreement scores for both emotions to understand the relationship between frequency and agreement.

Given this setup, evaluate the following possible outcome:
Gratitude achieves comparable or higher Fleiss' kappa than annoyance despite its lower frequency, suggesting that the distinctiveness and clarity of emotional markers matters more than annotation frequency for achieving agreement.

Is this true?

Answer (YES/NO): YES